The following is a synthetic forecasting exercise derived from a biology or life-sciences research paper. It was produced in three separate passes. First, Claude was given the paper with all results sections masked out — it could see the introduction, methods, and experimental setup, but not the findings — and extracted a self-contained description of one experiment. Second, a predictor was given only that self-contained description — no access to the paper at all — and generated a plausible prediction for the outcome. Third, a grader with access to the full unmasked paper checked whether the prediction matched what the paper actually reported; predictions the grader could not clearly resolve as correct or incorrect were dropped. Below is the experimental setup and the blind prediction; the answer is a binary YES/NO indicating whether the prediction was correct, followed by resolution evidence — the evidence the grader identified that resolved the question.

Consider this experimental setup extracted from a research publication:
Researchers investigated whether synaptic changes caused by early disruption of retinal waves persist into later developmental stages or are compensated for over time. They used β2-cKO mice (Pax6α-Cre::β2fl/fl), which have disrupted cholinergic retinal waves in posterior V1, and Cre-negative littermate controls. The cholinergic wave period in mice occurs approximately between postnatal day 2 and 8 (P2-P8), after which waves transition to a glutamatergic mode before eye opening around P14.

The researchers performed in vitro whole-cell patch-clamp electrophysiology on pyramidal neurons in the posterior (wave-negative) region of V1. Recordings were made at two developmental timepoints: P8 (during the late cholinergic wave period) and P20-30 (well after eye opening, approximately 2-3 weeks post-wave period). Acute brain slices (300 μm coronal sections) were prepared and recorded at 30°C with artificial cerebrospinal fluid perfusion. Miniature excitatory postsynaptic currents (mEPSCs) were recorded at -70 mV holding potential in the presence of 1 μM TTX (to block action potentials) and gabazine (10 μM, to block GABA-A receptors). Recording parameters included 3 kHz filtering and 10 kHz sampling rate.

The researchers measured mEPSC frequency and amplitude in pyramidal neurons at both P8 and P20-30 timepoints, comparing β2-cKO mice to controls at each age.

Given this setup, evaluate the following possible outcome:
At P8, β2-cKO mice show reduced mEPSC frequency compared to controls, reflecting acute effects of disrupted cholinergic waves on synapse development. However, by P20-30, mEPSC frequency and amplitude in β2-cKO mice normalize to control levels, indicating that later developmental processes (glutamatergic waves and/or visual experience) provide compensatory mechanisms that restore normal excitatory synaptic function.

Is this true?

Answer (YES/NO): NO